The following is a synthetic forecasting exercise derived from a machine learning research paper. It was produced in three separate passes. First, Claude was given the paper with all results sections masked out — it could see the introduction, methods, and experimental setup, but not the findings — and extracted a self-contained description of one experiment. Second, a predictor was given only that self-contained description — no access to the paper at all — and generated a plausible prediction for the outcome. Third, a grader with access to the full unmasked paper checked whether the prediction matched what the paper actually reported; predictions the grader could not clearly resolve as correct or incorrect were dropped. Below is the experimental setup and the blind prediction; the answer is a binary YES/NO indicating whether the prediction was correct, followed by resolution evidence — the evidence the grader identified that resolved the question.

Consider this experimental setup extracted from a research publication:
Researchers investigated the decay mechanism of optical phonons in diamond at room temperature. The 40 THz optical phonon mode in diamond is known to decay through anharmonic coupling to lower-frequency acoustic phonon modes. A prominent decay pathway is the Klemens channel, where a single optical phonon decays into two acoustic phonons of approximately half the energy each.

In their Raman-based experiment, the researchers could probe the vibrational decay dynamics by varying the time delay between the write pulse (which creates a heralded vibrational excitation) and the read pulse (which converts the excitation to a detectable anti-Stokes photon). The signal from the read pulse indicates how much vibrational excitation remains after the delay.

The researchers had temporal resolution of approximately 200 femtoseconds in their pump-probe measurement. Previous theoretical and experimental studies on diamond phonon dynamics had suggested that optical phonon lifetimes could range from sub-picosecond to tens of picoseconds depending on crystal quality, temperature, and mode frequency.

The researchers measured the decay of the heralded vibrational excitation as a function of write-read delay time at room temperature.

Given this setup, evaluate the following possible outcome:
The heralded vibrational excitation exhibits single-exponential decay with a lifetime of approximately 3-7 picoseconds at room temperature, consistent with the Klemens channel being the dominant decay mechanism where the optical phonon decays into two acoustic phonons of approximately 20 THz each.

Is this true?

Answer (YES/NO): YES